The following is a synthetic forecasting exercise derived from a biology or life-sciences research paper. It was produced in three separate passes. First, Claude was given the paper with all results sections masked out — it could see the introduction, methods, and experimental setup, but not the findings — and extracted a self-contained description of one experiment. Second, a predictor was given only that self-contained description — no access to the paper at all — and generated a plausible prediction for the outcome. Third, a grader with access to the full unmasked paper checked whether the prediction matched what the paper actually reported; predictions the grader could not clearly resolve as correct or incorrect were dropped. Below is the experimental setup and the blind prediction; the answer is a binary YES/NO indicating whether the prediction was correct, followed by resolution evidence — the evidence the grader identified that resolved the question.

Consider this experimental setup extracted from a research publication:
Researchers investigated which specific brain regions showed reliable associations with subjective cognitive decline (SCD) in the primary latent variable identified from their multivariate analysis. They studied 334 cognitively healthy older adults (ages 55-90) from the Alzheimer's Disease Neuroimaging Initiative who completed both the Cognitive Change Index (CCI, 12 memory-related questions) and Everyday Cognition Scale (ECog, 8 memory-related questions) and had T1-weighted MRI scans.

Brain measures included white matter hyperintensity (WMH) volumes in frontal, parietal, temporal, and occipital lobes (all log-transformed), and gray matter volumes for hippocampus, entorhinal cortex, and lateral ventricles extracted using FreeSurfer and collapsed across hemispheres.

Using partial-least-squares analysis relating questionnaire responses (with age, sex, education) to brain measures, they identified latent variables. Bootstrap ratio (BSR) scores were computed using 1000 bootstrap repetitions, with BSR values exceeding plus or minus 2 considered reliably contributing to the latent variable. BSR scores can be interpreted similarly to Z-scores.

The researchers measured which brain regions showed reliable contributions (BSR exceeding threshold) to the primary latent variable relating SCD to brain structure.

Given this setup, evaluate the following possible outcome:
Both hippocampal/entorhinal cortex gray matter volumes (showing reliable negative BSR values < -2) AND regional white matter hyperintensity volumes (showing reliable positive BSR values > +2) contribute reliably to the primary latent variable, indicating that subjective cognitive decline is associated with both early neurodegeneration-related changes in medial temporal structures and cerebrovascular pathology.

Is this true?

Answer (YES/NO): YES